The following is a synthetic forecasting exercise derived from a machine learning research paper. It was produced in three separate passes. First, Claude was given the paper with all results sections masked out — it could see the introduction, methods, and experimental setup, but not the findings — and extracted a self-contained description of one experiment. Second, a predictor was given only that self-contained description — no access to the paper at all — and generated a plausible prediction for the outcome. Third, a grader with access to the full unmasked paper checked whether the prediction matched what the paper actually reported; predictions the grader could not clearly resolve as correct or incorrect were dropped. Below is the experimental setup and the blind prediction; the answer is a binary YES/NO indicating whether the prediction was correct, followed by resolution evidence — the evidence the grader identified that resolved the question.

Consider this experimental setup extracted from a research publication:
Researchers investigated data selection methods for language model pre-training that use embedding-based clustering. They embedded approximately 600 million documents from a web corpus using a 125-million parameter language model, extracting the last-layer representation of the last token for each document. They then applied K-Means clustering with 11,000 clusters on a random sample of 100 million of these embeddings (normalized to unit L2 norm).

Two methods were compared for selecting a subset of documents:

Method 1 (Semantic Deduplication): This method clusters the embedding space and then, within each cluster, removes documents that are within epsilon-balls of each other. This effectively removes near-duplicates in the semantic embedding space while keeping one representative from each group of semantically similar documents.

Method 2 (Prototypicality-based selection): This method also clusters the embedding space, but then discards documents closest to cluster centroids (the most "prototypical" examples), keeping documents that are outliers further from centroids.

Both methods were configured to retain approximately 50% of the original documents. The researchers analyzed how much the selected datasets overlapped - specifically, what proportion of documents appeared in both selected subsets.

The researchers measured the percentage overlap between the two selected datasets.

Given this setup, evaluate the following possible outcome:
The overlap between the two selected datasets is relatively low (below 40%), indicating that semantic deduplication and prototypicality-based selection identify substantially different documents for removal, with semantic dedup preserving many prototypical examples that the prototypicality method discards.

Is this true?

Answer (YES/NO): NO